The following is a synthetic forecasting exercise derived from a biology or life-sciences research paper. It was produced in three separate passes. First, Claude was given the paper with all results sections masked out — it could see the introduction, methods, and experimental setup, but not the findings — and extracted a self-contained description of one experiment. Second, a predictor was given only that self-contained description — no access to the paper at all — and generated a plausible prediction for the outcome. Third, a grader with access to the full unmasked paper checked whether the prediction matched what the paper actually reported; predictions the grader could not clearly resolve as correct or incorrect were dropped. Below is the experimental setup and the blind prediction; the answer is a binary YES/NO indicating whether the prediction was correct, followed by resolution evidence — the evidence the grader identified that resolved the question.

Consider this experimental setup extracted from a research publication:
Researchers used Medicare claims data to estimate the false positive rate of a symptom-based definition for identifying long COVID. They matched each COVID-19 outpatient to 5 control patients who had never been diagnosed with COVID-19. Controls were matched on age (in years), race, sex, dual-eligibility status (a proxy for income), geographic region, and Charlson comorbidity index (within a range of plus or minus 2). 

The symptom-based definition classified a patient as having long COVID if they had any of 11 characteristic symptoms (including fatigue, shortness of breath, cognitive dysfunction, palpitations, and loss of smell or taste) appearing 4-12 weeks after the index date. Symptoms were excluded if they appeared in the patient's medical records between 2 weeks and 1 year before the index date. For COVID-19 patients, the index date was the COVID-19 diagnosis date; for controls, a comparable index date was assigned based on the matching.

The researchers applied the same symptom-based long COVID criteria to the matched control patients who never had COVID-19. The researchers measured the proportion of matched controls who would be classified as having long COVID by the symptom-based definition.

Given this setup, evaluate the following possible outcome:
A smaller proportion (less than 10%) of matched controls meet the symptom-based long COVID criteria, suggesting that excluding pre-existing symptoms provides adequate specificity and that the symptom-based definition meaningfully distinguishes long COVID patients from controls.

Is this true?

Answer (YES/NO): NO